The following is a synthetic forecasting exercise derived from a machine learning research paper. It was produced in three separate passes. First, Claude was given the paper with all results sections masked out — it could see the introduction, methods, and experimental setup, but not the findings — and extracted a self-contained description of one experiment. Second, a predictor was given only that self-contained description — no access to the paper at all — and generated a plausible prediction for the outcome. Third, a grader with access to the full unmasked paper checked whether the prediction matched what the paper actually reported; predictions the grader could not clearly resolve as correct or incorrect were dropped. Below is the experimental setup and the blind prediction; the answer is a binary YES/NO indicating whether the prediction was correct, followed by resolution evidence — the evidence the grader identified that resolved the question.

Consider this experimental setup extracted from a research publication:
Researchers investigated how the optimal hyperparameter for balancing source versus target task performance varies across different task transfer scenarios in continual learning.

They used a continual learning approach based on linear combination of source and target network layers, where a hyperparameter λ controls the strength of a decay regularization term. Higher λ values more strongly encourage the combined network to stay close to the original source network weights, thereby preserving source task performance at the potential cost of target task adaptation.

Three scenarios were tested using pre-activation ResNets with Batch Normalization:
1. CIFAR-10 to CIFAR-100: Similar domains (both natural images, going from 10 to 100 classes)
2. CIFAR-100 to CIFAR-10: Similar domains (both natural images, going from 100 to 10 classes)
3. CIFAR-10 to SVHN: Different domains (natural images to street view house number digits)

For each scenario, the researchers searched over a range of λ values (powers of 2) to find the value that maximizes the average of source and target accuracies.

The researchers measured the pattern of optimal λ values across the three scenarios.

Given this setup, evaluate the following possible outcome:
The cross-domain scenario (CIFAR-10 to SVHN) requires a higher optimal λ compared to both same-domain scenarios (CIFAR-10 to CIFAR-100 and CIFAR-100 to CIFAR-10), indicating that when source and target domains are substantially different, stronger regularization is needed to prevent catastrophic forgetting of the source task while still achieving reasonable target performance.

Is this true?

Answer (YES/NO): YES